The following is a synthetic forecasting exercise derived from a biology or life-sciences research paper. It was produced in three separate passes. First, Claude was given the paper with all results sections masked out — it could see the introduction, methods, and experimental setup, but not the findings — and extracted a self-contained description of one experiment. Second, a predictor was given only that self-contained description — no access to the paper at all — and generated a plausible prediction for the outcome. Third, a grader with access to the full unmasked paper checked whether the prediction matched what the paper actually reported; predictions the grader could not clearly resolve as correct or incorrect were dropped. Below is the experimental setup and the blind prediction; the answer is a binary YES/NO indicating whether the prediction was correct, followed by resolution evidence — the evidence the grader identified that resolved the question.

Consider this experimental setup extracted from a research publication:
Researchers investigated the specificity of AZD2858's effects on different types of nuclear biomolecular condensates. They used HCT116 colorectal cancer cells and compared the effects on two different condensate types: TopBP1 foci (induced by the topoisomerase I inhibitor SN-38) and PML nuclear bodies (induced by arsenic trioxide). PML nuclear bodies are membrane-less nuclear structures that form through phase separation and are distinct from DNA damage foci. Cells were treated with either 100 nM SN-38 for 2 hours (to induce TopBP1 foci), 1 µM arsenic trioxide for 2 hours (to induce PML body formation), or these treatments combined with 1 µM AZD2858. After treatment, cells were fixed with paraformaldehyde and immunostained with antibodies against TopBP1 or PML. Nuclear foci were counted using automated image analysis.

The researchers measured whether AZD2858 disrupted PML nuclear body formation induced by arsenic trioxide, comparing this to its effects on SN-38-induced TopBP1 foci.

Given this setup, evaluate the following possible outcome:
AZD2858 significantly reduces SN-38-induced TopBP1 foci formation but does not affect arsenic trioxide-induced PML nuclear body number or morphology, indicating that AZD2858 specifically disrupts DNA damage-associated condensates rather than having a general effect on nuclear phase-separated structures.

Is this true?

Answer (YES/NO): YES